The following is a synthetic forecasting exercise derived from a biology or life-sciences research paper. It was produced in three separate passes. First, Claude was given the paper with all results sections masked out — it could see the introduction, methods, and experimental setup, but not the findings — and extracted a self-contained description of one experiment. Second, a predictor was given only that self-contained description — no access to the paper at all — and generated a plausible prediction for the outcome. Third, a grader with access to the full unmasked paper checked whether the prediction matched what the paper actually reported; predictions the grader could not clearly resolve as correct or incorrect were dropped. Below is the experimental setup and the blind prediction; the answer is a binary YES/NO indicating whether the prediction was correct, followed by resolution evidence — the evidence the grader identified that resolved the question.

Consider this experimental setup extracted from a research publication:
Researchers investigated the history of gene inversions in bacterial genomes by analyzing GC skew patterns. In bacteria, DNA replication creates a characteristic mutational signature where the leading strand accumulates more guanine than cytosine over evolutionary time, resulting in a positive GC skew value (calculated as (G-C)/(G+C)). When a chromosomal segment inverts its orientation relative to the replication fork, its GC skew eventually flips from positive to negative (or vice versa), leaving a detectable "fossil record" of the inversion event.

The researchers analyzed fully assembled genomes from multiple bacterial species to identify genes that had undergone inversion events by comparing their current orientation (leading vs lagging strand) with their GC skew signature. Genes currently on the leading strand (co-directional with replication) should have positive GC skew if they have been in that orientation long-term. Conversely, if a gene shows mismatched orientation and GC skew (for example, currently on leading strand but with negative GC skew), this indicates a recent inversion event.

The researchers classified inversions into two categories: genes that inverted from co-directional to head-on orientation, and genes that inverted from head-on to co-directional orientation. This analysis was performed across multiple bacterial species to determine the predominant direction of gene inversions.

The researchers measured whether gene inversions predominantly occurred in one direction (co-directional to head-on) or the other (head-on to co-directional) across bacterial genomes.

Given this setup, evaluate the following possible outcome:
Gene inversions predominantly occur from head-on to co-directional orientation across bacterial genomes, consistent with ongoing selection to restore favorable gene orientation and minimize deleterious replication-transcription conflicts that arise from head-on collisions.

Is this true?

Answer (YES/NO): NO